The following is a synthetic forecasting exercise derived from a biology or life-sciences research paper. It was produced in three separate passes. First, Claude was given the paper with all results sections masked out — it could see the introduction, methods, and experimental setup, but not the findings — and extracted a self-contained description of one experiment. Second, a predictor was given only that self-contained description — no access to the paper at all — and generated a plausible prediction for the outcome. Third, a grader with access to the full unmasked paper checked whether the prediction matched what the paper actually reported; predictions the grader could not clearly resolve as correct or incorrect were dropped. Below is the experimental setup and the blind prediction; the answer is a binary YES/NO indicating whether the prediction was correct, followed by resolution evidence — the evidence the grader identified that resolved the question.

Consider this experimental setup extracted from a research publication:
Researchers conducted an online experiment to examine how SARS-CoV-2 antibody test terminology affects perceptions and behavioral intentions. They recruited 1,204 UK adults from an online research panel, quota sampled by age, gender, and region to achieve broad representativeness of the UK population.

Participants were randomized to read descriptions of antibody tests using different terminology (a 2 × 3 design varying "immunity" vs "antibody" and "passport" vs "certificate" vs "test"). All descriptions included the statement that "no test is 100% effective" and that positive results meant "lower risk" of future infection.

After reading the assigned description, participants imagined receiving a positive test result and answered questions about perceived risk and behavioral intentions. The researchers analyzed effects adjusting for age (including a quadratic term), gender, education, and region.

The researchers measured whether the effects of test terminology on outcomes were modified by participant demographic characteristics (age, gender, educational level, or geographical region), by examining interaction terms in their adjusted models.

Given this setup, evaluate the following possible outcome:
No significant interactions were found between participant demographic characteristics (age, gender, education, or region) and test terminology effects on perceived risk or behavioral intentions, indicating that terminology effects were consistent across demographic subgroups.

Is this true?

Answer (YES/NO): YES